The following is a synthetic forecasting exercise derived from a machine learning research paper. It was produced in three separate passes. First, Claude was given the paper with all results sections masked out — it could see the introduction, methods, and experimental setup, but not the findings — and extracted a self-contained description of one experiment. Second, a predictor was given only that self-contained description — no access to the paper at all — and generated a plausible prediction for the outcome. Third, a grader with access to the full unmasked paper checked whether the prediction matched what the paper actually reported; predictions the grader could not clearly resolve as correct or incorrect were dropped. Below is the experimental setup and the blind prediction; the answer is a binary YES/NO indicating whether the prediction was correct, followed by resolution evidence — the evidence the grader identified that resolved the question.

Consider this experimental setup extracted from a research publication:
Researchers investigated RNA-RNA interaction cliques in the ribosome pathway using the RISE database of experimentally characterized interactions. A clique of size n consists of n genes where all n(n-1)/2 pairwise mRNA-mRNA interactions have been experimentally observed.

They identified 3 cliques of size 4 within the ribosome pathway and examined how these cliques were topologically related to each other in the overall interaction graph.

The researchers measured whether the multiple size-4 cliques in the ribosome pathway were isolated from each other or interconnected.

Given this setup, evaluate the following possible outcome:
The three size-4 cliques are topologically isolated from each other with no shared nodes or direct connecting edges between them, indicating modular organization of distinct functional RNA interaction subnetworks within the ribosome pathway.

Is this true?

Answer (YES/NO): NO